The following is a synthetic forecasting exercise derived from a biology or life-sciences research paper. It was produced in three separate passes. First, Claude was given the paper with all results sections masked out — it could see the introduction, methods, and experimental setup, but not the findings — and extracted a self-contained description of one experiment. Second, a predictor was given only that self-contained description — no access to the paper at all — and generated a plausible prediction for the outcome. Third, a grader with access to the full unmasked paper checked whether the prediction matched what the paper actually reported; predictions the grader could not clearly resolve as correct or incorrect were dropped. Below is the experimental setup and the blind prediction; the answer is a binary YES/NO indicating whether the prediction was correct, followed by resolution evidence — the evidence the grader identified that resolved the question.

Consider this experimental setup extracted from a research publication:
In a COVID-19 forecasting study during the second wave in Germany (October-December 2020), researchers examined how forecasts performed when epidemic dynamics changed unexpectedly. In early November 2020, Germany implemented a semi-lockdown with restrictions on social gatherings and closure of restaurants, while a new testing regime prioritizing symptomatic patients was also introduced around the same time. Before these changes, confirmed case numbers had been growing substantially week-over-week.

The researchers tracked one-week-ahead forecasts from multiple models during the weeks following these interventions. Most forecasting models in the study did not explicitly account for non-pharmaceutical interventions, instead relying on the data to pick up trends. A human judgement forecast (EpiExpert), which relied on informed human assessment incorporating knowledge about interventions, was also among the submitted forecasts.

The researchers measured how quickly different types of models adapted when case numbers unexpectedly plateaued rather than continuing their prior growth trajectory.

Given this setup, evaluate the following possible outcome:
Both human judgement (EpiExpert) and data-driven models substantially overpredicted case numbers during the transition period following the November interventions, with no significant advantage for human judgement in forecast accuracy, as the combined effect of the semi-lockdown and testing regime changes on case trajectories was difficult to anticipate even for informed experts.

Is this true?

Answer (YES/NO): NO